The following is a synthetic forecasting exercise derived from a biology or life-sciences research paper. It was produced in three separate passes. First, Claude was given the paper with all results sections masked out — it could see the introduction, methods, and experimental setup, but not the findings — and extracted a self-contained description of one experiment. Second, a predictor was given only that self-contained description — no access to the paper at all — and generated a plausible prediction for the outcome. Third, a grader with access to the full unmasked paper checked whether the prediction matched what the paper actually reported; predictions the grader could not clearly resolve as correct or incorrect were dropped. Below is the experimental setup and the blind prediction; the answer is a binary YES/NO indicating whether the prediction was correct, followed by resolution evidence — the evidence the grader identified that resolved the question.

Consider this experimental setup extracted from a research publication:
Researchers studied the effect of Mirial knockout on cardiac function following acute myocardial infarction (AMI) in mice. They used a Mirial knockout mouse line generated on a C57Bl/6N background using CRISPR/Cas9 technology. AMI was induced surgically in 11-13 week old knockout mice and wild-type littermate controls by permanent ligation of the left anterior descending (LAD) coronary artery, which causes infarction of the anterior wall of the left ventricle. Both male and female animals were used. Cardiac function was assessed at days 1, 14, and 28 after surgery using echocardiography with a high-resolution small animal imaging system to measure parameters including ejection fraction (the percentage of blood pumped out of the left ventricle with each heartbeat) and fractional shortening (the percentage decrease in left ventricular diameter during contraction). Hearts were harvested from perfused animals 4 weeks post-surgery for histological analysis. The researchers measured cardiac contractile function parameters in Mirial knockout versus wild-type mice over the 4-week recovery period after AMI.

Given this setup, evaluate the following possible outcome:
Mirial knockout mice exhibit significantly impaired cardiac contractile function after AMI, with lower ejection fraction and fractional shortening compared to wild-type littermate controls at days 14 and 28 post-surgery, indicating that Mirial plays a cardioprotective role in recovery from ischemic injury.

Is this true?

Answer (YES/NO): YES